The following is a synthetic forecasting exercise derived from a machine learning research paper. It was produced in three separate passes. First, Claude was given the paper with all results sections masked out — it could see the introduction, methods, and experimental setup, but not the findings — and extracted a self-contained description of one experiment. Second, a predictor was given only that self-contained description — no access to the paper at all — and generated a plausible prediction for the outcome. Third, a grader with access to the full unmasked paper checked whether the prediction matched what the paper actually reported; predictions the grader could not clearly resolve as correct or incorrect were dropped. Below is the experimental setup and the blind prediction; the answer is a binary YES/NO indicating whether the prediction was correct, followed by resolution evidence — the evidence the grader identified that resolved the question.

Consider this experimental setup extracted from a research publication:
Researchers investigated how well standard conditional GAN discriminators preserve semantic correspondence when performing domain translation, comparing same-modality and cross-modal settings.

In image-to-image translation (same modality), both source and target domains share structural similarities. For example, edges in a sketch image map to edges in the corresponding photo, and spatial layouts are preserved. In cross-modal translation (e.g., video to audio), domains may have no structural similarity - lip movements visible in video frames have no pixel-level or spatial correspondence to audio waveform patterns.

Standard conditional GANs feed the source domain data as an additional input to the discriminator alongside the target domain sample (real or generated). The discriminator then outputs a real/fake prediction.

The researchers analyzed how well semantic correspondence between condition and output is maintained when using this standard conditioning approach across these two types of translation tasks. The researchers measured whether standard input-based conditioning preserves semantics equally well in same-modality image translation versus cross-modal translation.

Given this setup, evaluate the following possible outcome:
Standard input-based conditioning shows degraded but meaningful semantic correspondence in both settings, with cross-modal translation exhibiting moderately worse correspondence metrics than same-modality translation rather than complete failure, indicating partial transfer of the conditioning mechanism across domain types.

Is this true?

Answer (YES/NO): NO